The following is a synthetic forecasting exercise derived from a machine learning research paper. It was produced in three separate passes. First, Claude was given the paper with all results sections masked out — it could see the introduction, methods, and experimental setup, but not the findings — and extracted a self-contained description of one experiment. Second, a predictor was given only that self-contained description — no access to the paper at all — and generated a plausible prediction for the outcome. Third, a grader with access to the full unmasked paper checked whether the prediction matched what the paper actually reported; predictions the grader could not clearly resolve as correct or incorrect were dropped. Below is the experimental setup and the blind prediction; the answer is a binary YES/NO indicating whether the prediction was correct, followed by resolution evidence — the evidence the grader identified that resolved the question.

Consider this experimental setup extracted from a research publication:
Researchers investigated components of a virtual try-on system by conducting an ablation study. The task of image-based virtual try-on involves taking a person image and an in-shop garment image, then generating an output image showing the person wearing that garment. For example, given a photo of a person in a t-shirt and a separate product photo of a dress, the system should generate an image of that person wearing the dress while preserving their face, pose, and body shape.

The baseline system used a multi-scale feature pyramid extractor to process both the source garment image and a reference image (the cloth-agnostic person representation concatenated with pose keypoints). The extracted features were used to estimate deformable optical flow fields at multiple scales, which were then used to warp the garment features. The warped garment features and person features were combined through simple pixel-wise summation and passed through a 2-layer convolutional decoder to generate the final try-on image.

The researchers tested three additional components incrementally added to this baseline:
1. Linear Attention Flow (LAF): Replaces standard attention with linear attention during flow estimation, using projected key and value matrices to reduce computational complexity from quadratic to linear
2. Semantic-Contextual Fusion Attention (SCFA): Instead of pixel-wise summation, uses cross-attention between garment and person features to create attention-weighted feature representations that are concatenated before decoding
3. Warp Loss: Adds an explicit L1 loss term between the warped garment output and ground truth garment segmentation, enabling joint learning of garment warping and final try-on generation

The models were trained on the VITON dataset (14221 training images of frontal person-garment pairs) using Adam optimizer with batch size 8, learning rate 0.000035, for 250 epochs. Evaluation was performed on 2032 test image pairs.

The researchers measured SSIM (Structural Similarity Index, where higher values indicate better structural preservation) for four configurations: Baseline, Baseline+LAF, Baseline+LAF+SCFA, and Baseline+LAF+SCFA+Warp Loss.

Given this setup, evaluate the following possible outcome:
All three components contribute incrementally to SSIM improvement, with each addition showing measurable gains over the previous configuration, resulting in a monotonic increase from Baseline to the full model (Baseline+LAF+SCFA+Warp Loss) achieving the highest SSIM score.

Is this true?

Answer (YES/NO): YES